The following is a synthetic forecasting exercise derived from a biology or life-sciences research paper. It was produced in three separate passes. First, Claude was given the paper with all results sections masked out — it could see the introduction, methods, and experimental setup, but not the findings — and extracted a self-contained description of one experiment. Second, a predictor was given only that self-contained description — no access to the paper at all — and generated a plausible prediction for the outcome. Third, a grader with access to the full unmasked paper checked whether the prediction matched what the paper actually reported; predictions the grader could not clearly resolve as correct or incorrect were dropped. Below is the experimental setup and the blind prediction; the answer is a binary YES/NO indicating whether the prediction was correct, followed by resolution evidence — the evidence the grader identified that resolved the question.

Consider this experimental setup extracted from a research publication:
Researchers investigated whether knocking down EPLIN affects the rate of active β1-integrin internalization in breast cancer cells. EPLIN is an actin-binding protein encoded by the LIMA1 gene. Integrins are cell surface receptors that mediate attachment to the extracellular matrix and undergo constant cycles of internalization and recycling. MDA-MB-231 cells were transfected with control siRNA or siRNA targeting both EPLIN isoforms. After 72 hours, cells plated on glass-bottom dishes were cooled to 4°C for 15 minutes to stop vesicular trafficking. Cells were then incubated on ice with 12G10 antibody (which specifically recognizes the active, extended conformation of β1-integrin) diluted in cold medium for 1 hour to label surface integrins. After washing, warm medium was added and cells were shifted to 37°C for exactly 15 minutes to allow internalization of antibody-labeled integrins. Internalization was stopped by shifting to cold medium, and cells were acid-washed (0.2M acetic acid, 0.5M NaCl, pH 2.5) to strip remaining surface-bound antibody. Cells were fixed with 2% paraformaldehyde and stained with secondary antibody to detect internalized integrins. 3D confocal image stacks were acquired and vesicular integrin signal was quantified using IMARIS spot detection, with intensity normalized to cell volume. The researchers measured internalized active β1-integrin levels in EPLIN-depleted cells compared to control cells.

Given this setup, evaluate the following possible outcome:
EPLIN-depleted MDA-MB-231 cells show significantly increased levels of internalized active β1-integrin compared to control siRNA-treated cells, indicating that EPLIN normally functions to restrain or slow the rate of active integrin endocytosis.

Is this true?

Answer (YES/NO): NO